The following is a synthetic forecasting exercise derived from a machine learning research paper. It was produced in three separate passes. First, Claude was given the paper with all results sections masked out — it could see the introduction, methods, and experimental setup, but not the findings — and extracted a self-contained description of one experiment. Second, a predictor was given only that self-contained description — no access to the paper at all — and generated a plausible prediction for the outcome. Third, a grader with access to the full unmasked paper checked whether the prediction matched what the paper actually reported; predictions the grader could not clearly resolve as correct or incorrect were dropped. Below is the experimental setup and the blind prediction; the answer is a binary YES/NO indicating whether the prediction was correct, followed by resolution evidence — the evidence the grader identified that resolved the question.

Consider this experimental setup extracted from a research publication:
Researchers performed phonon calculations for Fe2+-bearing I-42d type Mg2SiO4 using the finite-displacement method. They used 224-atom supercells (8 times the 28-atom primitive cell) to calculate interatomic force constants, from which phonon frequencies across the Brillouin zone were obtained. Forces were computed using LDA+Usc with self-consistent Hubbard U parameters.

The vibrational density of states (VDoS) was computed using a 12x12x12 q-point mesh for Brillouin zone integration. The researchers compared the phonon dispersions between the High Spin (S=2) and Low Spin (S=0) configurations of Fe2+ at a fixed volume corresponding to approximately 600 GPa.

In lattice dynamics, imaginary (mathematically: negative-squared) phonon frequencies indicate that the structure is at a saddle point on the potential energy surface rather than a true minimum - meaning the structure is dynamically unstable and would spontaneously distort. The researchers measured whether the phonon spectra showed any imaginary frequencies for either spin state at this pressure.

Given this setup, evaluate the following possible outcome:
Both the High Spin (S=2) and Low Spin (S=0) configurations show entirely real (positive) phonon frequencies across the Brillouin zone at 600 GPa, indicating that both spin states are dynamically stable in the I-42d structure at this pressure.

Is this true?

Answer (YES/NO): NO